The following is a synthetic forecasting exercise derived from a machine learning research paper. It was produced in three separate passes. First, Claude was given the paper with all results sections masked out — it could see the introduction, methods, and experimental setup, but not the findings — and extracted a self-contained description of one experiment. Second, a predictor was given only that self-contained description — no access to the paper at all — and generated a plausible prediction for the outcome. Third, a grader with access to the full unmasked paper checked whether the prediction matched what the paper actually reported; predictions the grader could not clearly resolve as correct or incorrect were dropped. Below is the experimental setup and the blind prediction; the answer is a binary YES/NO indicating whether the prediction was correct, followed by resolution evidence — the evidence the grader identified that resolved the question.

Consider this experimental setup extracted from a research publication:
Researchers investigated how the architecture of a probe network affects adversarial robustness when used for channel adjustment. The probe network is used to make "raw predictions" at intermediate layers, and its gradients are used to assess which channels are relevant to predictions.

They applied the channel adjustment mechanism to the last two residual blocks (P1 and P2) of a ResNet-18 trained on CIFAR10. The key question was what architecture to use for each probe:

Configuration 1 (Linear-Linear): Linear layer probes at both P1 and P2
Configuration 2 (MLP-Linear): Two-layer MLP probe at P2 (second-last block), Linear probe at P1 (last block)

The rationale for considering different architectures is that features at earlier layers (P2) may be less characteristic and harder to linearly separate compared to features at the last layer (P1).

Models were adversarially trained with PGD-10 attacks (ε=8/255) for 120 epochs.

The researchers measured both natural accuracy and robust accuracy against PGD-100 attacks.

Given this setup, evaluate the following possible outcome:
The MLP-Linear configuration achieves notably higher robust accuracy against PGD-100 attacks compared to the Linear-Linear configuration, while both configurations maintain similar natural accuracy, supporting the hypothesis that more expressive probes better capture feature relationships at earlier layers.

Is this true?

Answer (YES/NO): NO